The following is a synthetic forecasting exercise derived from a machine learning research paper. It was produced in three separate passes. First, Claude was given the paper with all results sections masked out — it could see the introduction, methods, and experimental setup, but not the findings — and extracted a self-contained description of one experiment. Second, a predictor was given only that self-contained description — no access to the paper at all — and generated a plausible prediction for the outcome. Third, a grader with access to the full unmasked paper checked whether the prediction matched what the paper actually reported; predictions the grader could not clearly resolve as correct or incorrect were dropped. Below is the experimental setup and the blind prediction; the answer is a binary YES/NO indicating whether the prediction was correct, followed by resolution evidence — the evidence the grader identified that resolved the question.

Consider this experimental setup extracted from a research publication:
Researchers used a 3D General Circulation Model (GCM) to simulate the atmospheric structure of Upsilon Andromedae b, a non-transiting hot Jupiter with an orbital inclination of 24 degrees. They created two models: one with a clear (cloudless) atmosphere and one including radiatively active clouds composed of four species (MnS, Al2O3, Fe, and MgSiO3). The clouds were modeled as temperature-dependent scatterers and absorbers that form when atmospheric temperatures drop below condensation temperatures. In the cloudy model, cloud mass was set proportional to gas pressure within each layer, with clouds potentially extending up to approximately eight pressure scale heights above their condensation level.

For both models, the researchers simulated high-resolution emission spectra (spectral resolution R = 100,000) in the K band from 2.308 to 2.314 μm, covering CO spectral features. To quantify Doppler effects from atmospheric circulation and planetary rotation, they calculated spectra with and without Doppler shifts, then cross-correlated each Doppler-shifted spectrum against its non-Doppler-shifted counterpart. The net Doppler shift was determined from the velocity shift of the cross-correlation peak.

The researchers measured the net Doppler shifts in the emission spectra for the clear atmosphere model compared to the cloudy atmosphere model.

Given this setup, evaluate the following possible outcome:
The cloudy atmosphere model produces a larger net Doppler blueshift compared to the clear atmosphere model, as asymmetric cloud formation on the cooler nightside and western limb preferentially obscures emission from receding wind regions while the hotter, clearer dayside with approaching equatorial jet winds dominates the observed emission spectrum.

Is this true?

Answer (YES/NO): NO